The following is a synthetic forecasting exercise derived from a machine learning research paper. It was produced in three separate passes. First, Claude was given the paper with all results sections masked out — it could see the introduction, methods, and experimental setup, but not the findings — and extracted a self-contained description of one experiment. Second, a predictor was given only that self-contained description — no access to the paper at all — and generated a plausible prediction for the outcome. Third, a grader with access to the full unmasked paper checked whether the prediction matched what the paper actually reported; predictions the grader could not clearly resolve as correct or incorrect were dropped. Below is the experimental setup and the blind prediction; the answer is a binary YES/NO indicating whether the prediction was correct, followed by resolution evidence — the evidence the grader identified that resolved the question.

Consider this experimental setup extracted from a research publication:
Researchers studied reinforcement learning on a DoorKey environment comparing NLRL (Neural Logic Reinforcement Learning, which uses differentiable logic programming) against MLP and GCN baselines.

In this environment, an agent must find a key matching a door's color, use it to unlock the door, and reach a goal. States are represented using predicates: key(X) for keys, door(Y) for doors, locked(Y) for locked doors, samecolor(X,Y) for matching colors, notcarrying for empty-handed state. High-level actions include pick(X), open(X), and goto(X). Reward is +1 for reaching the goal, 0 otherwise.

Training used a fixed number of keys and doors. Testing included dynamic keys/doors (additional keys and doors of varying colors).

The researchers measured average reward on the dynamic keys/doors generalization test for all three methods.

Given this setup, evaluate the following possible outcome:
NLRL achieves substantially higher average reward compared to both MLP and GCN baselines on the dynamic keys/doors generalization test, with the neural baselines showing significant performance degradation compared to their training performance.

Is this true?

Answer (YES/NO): NO